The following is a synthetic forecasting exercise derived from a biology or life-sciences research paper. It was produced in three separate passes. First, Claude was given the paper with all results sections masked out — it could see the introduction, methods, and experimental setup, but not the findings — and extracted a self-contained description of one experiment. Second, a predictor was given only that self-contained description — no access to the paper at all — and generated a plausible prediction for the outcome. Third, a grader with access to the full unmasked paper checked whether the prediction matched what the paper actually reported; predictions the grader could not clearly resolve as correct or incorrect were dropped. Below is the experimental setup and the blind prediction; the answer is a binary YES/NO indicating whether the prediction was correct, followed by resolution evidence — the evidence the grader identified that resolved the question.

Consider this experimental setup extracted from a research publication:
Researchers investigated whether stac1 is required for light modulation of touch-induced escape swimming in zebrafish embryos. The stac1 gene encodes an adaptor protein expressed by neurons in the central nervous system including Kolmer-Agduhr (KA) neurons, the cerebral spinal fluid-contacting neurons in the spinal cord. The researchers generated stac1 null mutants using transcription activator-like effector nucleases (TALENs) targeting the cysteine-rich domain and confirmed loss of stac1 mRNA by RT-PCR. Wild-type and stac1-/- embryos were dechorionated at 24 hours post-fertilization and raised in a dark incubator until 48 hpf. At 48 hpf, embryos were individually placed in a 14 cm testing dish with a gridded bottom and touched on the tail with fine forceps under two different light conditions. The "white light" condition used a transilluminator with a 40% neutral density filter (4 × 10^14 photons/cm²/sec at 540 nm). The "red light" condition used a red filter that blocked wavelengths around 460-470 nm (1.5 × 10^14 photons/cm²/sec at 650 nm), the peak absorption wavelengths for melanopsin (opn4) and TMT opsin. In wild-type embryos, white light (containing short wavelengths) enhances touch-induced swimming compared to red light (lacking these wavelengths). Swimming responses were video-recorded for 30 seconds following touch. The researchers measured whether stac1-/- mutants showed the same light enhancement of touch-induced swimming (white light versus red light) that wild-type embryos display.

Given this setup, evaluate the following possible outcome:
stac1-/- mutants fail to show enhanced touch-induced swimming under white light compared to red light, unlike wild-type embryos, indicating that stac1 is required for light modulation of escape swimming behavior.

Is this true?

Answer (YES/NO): YES